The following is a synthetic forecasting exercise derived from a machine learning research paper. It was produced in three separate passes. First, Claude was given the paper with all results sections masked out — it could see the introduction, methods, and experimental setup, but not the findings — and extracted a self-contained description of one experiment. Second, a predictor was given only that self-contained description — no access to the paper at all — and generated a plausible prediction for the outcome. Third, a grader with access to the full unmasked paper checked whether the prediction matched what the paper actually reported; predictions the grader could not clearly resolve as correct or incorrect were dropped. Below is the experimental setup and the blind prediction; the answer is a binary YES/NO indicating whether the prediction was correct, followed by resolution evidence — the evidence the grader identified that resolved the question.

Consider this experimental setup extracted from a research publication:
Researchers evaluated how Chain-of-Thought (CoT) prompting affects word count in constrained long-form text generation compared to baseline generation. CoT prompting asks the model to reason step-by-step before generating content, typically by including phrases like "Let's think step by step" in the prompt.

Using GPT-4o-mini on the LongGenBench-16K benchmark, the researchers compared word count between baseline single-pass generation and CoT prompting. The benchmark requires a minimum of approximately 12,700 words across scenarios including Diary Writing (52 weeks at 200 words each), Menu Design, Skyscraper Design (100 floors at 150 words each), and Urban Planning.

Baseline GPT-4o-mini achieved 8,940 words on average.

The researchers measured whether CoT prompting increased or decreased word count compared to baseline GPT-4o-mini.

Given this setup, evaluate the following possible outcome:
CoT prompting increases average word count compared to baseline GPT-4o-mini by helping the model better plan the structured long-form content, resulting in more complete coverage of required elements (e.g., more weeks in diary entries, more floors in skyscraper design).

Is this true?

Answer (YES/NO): YES